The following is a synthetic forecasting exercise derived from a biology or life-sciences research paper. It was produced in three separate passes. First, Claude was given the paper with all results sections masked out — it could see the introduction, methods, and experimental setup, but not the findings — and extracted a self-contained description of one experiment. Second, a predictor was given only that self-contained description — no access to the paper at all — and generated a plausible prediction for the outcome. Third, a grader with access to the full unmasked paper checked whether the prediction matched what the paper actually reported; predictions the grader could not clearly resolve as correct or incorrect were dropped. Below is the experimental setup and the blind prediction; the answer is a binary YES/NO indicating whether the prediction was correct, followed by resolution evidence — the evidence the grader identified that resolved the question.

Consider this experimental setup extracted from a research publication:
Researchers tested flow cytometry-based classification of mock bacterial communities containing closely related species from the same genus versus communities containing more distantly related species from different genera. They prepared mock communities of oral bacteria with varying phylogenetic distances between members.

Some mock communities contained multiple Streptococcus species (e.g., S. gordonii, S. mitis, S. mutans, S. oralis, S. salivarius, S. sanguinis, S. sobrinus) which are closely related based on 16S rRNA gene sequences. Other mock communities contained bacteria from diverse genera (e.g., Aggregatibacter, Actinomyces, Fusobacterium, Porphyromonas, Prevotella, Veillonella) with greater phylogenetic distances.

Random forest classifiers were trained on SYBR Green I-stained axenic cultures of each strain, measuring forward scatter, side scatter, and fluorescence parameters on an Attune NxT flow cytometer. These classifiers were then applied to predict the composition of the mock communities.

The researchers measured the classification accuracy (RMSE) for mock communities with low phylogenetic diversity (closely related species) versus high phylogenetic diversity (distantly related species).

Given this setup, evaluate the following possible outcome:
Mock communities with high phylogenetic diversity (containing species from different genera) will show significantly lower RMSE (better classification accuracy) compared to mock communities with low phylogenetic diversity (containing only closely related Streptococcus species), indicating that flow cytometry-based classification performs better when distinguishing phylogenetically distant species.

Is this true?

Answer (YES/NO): YES